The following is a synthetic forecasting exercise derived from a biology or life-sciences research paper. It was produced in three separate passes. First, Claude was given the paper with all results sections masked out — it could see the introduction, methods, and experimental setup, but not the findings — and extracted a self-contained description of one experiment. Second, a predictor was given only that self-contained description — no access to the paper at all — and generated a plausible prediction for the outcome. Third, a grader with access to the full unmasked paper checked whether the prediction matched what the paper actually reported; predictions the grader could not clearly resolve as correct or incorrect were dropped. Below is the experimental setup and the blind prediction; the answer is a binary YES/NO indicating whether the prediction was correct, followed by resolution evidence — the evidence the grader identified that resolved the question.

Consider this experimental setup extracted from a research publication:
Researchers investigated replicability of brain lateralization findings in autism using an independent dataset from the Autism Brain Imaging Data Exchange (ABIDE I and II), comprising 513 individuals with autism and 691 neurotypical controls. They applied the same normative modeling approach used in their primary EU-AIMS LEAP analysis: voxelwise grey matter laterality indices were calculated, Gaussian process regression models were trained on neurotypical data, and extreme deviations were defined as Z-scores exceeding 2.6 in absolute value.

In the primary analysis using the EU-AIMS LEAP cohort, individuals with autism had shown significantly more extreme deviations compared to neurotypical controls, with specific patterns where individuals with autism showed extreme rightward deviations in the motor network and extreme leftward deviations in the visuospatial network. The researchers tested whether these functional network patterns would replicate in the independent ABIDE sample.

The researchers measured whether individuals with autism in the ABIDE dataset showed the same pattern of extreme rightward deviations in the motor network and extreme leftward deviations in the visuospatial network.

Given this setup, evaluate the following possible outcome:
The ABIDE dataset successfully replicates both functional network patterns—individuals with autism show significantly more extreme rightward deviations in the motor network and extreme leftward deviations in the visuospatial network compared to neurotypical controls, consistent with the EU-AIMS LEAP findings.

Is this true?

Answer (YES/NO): YES